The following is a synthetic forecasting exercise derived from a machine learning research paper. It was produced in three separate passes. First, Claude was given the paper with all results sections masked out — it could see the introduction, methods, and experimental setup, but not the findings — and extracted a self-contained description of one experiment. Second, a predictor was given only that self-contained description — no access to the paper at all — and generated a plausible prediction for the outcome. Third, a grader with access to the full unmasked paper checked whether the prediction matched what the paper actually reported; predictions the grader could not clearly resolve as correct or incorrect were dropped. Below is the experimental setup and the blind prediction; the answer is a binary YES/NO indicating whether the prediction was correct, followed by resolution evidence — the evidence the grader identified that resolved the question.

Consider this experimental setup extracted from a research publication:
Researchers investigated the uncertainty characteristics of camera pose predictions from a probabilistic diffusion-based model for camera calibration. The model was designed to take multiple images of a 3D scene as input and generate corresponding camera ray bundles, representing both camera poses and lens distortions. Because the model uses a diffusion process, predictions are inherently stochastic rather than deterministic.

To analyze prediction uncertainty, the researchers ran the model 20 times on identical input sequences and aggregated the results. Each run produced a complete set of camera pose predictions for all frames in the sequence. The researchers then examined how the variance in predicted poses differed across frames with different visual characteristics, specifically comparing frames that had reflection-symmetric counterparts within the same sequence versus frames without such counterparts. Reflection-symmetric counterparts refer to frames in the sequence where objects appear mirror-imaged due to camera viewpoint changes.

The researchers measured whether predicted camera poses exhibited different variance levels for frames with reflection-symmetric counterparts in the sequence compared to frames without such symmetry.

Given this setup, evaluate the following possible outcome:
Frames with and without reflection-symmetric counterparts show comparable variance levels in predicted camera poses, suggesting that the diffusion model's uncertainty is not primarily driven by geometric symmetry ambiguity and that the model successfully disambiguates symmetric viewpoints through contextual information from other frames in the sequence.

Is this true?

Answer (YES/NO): NO